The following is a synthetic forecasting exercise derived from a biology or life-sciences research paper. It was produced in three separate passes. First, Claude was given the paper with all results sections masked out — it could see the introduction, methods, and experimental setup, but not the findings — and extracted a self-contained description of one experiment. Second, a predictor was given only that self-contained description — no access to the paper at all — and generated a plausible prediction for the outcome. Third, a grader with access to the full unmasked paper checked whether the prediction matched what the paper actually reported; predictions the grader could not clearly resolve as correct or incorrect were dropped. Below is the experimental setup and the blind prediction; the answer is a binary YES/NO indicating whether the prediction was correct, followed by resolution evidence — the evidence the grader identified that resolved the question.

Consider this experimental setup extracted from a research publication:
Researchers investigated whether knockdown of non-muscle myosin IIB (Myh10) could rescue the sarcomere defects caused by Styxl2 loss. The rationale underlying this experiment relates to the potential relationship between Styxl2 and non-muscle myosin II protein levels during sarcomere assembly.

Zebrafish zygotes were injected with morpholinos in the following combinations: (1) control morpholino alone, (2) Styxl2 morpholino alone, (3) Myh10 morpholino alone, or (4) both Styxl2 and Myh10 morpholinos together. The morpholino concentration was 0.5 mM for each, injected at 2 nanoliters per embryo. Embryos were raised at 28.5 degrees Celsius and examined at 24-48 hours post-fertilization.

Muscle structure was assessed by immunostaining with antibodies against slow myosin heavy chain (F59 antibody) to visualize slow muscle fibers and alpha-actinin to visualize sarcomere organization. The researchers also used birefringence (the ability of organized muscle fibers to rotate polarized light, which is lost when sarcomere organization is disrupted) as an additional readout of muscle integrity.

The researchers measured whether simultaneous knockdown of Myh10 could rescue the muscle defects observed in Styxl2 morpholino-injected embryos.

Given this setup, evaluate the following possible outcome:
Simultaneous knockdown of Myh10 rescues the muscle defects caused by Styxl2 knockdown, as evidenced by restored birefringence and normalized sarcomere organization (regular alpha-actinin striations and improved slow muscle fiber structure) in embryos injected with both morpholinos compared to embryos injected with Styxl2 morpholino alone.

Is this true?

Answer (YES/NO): NO